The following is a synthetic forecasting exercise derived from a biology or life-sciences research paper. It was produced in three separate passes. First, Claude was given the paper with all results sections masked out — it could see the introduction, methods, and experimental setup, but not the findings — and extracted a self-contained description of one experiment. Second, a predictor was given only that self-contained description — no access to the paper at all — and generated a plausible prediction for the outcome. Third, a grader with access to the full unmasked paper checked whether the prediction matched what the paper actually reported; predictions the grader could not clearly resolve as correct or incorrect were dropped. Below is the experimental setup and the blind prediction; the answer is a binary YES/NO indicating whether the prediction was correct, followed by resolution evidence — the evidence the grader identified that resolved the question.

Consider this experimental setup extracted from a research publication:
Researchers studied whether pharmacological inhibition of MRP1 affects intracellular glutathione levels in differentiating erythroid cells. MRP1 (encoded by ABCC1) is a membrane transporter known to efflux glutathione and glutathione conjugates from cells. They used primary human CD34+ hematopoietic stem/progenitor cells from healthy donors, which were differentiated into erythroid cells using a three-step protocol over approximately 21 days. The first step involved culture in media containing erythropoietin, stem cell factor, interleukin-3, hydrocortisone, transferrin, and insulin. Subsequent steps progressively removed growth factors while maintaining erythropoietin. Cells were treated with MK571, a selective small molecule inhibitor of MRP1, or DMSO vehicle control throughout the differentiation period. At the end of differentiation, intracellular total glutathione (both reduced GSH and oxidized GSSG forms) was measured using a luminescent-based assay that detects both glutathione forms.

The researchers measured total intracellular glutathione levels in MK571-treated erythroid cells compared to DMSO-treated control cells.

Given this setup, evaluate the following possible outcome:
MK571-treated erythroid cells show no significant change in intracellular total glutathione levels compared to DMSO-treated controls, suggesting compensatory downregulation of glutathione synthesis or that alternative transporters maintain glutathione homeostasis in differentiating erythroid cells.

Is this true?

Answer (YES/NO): NO